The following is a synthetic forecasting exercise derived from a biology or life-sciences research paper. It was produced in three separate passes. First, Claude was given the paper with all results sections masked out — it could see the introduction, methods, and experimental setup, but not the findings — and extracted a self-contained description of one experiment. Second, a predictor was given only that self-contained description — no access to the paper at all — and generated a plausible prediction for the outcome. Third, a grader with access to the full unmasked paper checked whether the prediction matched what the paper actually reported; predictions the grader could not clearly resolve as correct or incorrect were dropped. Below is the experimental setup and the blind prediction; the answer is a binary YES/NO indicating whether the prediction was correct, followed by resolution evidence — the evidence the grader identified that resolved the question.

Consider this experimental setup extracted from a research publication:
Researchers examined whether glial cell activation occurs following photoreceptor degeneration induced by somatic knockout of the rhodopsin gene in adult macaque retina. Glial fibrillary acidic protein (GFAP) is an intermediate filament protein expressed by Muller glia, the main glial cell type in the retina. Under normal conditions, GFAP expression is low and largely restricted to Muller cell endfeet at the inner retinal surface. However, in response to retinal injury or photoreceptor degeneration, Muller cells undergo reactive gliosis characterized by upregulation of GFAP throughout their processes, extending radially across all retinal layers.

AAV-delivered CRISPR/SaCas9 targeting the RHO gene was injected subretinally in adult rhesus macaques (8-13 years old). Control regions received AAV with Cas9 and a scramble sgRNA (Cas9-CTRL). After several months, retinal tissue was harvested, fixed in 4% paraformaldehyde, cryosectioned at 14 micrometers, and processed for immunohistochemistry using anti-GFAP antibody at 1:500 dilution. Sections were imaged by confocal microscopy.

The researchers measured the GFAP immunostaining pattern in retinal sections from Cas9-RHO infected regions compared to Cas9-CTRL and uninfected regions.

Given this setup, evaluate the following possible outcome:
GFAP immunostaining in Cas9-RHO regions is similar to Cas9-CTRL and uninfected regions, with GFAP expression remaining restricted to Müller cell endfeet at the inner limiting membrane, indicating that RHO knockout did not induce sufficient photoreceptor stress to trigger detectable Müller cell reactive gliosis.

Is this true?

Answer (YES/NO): NO